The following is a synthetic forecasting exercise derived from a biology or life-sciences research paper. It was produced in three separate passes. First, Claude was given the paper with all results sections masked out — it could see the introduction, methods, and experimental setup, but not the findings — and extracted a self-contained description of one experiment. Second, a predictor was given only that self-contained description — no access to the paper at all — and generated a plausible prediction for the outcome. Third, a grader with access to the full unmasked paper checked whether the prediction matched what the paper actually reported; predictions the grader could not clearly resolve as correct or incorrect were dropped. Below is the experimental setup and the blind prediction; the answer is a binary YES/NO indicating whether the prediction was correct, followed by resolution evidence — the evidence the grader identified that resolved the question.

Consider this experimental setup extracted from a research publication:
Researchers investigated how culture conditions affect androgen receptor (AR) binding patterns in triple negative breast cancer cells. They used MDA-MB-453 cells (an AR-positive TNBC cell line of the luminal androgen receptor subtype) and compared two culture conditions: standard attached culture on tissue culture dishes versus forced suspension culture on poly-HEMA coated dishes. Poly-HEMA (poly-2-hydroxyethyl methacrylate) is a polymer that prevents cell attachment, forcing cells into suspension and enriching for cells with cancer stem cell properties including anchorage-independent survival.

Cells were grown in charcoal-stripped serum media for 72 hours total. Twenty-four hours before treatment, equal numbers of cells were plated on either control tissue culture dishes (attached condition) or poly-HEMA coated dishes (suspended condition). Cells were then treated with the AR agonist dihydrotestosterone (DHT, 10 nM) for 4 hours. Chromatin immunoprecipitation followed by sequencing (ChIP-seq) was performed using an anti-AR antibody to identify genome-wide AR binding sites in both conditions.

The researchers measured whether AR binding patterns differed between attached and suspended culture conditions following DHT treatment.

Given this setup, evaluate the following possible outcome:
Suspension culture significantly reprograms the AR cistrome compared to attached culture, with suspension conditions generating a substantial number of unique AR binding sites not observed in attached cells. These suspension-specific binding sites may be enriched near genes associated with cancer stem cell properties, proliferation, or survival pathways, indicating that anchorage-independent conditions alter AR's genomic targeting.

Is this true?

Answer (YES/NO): NO